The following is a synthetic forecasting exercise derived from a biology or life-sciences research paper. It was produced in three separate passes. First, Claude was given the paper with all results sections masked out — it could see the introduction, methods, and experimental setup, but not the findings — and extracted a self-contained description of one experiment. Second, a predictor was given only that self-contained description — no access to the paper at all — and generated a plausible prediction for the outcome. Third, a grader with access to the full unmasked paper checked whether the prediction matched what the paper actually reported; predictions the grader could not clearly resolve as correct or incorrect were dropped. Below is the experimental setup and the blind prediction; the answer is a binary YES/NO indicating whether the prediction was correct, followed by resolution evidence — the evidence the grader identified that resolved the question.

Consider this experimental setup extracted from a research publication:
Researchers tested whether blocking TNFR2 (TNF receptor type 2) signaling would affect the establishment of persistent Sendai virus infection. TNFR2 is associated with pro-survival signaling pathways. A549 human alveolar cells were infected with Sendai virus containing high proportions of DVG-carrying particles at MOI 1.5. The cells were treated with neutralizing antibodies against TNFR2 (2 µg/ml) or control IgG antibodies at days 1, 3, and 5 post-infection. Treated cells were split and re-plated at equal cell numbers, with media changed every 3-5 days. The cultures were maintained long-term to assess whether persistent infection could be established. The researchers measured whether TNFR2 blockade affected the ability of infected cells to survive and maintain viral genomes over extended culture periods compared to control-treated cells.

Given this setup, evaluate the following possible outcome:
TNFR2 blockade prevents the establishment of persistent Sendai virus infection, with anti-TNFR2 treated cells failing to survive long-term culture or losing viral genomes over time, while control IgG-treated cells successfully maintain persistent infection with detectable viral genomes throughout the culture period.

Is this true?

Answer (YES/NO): YES